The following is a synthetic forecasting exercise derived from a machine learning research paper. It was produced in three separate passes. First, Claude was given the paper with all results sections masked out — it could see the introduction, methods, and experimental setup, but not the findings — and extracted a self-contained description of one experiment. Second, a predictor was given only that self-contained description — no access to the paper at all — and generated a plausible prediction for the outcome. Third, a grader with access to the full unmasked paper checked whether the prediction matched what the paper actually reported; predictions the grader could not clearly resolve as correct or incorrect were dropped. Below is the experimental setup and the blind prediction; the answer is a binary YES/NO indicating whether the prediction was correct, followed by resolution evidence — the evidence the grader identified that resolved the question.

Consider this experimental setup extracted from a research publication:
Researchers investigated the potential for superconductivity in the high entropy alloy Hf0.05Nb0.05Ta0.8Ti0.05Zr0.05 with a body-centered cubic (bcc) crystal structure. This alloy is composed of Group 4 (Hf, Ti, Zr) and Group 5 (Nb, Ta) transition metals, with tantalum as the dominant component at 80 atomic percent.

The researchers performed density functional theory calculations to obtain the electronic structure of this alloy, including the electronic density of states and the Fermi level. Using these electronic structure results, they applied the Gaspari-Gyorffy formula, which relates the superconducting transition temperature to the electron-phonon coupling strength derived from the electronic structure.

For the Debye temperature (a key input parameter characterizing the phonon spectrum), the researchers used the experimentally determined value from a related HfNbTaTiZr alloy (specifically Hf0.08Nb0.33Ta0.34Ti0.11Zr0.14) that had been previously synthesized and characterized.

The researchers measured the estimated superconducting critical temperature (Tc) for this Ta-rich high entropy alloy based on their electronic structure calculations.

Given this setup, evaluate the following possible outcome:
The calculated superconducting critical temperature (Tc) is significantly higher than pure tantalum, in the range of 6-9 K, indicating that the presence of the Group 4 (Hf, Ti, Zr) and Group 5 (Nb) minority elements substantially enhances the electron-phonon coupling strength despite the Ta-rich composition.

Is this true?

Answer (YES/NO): YES